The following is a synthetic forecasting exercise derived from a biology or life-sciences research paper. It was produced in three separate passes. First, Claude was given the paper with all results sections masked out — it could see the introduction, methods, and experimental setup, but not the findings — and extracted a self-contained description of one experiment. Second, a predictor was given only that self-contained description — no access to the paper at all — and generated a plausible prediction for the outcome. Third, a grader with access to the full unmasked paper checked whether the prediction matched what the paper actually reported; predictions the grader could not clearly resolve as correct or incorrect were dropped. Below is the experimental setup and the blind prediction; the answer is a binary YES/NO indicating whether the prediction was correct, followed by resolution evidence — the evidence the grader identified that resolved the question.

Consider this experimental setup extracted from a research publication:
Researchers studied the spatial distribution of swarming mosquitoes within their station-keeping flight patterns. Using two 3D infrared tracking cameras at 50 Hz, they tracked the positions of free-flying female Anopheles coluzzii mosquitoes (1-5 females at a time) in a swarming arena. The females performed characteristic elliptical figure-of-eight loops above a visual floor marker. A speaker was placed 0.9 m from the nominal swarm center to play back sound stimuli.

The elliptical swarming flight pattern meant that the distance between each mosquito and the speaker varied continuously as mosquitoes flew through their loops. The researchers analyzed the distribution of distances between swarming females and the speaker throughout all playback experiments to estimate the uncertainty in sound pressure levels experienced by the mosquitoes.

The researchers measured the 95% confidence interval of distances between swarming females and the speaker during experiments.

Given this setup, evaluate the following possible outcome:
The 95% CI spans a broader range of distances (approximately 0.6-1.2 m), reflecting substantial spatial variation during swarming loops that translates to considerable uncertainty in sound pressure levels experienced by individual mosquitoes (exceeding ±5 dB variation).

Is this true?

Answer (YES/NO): NO